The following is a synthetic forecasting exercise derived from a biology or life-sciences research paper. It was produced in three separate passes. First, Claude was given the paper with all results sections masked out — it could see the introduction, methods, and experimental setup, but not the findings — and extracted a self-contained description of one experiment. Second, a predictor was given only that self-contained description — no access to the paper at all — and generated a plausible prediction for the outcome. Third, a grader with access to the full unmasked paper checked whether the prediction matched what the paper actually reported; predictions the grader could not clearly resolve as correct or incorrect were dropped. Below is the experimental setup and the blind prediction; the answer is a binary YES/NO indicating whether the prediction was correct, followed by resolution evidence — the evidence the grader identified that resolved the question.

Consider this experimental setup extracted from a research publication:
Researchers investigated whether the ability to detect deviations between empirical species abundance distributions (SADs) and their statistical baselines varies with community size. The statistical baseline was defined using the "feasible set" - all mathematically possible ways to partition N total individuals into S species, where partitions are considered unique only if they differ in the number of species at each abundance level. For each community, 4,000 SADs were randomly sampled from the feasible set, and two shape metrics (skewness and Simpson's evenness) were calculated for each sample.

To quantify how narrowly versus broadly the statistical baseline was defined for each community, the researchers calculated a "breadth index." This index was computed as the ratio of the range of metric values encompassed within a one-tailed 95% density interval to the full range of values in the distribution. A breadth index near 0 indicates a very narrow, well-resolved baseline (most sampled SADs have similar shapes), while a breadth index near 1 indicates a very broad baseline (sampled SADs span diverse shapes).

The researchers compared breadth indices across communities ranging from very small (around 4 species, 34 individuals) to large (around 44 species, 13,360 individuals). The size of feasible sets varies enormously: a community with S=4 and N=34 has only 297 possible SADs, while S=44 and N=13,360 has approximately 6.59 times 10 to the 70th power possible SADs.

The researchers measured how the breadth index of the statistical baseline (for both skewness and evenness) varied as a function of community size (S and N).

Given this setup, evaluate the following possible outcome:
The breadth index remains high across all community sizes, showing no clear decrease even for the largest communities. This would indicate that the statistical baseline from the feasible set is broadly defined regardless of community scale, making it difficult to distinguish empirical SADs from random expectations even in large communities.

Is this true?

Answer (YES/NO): NO